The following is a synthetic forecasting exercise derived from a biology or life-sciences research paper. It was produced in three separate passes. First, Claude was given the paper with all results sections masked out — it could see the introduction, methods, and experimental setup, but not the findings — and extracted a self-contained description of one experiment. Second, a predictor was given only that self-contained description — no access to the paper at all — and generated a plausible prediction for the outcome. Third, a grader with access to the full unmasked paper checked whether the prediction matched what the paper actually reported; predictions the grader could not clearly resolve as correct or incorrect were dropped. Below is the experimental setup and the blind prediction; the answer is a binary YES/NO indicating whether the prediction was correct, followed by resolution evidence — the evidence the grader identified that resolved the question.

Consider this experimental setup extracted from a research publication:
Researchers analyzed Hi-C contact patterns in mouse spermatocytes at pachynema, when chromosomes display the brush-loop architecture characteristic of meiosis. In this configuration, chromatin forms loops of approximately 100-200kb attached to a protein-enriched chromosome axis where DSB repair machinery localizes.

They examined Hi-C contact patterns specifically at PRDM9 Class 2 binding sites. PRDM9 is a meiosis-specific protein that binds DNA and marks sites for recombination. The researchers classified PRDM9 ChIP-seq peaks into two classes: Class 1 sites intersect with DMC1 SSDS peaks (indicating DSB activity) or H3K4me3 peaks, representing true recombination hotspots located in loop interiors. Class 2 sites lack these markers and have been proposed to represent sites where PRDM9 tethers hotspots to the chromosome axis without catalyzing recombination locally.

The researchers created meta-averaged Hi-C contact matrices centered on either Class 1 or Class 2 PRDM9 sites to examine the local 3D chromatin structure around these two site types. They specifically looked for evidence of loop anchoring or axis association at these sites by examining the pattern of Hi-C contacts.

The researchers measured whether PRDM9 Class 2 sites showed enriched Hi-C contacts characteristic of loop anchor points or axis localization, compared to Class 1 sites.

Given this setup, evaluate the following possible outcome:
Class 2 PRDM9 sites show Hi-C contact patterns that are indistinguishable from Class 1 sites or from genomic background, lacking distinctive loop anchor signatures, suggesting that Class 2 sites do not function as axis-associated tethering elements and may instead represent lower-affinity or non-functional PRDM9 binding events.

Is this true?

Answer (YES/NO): NO